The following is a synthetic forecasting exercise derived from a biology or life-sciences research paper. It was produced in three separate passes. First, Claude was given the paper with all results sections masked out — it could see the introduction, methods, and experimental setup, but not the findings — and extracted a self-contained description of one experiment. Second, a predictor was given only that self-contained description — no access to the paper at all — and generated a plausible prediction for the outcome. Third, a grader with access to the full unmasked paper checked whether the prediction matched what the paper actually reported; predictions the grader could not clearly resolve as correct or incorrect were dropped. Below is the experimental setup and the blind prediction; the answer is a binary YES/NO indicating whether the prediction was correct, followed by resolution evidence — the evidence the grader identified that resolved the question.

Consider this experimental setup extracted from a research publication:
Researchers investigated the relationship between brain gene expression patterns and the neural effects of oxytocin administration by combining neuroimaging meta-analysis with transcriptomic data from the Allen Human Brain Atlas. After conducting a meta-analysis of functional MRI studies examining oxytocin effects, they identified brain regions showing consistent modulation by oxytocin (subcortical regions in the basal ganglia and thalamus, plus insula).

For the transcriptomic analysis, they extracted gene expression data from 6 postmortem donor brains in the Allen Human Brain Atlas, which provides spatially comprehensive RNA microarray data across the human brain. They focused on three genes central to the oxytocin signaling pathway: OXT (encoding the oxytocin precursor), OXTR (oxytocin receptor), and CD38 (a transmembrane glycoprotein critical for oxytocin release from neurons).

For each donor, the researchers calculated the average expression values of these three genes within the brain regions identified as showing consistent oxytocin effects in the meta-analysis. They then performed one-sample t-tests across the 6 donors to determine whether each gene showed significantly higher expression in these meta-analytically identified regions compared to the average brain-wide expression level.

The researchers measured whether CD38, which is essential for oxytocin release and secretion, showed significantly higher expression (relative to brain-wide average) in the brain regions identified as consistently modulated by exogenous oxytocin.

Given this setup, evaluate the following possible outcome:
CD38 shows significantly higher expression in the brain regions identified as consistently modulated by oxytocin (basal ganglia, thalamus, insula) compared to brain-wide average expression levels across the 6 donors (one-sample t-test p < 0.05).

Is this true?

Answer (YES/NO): NO